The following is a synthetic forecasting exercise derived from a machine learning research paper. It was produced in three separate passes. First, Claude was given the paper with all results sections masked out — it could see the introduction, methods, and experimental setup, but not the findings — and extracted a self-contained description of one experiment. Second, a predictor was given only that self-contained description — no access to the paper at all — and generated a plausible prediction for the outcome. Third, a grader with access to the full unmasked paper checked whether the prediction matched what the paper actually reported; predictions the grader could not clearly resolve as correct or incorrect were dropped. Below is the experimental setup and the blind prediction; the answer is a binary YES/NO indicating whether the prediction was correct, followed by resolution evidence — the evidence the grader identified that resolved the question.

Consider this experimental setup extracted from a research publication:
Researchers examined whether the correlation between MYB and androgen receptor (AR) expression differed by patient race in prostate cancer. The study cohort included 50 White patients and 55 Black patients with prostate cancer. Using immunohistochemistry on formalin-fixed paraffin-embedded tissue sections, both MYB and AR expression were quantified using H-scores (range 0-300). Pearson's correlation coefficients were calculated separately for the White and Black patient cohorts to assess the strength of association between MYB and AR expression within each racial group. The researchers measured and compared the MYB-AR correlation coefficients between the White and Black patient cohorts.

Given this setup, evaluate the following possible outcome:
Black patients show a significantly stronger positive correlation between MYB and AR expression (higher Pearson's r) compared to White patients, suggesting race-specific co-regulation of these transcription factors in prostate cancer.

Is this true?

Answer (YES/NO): NO